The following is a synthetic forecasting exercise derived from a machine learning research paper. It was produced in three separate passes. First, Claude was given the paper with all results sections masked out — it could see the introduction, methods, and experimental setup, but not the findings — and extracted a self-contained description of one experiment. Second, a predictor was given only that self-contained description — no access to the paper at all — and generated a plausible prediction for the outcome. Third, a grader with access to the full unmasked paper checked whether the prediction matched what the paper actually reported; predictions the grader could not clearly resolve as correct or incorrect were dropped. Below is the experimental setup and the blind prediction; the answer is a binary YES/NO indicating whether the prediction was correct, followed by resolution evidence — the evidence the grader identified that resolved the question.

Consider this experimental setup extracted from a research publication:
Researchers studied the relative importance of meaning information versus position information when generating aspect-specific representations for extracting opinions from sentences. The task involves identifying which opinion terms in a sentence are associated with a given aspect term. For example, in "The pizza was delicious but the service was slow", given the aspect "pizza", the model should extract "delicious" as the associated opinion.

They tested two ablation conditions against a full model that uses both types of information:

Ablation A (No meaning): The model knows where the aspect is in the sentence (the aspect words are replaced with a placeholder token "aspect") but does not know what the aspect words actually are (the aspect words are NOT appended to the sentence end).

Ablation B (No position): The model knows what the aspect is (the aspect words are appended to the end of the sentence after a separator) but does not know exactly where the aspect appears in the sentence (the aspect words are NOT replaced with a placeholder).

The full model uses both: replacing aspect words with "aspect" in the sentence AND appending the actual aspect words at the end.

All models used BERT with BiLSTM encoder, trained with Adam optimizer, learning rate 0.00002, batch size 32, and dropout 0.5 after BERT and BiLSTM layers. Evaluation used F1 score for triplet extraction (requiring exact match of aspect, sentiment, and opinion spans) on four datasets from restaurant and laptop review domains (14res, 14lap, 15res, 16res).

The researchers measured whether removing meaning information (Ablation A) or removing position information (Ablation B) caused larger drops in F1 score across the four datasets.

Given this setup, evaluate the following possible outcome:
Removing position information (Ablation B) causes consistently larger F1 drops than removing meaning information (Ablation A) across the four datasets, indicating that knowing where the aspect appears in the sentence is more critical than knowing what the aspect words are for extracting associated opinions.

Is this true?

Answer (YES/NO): NO